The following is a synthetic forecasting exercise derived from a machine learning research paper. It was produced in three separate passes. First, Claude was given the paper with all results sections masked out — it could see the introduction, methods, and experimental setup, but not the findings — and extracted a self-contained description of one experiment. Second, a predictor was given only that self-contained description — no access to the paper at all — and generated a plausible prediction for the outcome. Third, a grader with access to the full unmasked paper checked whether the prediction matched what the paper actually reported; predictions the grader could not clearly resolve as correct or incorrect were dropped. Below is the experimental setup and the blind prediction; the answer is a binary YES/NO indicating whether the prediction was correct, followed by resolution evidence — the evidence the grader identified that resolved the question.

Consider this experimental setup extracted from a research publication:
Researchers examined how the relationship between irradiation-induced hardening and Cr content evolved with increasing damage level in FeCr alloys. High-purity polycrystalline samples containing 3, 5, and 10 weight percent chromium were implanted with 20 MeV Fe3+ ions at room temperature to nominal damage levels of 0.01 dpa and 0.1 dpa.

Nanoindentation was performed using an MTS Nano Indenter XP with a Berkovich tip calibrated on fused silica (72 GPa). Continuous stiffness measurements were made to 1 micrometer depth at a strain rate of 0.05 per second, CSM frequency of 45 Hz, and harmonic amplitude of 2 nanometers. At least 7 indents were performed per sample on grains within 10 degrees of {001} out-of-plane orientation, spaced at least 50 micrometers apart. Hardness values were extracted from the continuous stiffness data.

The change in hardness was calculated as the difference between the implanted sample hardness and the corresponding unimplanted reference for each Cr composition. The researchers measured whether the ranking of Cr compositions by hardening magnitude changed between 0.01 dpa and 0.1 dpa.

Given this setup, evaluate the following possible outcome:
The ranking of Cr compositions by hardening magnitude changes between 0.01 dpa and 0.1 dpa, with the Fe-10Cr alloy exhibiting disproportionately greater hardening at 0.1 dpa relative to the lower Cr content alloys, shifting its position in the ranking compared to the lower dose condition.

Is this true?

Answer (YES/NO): NO